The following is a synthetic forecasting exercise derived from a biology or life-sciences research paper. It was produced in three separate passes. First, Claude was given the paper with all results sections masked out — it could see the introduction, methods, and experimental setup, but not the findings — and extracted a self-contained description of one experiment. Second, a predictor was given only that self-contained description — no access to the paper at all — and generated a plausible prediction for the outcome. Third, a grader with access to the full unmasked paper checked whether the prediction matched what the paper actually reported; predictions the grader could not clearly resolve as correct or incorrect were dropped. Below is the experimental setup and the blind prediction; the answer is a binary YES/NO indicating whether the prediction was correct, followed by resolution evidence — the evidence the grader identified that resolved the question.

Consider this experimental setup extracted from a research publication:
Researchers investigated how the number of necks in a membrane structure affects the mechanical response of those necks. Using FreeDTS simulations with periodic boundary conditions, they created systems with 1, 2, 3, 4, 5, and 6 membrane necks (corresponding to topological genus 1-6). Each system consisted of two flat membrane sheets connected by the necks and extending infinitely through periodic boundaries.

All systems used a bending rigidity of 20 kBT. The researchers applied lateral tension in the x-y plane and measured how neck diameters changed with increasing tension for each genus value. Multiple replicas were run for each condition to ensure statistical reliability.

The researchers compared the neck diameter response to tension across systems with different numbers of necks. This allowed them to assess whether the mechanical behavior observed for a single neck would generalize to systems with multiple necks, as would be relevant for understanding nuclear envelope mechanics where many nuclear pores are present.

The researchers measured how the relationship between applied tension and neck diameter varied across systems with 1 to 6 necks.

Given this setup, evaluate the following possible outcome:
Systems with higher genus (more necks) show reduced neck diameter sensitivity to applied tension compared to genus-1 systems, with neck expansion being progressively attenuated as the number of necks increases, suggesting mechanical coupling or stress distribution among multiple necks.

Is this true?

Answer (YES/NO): NO